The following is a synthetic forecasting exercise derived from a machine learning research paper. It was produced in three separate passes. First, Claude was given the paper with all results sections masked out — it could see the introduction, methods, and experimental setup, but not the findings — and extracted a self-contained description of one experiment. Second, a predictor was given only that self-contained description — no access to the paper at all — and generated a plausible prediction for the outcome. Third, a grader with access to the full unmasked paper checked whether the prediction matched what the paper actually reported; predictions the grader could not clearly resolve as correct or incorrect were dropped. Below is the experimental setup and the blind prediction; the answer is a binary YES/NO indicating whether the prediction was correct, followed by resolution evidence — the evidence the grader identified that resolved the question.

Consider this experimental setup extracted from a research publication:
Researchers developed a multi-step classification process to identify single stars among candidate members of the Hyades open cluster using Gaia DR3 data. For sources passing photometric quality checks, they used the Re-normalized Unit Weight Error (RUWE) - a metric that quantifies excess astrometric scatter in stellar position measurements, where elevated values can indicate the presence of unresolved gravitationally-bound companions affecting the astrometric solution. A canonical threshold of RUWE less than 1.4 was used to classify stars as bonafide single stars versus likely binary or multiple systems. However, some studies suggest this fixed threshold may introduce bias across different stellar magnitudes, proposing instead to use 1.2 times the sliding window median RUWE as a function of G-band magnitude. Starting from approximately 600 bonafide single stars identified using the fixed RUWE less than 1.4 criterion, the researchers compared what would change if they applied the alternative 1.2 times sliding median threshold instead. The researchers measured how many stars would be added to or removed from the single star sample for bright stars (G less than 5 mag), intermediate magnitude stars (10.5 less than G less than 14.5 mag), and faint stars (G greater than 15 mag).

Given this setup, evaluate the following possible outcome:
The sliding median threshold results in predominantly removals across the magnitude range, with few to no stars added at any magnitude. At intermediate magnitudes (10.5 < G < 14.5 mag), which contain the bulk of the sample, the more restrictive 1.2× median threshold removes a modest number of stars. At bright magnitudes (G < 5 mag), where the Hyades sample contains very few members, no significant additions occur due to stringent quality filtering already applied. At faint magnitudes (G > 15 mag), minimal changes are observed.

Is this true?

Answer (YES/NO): NO